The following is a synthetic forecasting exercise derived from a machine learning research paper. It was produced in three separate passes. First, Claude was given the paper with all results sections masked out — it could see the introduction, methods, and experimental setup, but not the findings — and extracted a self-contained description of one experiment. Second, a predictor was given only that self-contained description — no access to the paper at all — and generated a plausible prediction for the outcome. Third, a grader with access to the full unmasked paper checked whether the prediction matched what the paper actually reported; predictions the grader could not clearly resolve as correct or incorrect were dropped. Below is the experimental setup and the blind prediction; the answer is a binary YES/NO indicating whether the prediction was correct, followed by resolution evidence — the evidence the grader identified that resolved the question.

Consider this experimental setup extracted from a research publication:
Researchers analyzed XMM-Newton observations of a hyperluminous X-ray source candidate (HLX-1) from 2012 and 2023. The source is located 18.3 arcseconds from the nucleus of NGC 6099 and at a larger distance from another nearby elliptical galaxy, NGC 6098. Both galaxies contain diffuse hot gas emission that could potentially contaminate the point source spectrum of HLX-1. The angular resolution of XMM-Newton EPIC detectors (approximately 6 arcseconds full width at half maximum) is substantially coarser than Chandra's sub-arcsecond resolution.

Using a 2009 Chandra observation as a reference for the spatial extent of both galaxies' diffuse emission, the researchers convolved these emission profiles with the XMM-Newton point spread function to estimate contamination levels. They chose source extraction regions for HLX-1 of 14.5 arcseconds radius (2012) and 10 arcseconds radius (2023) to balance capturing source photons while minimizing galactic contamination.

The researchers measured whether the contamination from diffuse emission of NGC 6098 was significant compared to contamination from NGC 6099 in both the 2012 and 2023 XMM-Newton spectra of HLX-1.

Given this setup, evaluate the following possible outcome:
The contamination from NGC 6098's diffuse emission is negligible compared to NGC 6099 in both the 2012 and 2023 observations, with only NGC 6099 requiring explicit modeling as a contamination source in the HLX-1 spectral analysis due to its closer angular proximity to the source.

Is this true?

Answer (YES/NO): YES